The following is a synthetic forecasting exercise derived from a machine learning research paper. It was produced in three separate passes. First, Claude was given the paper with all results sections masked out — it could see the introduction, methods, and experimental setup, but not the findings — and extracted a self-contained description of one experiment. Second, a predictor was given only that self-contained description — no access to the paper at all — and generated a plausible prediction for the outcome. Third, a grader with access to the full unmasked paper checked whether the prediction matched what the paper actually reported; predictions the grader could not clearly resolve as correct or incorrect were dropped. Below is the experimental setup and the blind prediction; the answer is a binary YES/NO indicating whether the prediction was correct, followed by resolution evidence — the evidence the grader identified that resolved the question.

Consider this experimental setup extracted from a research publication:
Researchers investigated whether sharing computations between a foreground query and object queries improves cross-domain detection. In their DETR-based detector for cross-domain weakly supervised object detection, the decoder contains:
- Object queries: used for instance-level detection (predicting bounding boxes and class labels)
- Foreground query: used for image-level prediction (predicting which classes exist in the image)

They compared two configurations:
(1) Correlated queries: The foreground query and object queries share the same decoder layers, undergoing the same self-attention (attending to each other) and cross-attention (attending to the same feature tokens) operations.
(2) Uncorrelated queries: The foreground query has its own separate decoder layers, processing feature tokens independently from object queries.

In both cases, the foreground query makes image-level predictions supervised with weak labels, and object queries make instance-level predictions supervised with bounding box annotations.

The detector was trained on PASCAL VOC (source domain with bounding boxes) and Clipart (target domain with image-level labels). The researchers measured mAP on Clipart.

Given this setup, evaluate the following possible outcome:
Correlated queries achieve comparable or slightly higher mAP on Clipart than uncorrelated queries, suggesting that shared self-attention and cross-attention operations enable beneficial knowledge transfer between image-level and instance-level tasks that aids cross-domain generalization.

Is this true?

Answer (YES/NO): YES